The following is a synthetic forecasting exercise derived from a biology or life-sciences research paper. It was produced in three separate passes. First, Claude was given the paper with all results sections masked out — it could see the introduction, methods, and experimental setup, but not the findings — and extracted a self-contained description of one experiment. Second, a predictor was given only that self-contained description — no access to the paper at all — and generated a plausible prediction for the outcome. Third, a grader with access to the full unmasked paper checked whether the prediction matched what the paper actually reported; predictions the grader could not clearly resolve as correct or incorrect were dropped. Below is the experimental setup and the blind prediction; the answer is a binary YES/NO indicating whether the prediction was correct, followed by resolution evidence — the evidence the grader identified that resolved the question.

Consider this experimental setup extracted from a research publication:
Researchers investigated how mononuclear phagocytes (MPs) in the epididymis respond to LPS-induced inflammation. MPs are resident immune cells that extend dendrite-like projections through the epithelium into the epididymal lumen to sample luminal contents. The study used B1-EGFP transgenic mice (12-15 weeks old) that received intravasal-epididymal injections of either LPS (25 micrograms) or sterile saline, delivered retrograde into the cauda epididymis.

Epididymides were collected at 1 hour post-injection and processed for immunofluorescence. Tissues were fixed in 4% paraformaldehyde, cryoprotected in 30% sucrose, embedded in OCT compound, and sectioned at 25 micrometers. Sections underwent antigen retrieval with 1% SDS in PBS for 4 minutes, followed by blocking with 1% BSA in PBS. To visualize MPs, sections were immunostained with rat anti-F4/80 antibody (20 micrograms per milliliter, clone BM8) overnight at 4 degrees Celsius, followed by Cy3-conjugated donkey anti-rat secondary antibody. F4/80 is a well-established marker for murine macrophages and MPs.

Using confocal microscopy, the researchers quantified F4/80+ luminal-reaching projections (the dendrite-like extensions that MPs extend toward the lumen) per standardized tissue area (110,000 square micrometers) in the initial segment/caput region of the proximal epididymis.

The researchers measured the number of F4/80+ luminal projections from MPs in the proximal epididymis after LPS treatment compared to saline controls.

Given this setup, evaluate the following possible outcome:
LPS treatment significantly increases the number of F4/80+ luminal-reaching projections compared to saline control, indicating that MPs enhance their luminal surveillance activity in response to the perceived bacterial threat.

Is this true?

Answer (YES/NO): NO